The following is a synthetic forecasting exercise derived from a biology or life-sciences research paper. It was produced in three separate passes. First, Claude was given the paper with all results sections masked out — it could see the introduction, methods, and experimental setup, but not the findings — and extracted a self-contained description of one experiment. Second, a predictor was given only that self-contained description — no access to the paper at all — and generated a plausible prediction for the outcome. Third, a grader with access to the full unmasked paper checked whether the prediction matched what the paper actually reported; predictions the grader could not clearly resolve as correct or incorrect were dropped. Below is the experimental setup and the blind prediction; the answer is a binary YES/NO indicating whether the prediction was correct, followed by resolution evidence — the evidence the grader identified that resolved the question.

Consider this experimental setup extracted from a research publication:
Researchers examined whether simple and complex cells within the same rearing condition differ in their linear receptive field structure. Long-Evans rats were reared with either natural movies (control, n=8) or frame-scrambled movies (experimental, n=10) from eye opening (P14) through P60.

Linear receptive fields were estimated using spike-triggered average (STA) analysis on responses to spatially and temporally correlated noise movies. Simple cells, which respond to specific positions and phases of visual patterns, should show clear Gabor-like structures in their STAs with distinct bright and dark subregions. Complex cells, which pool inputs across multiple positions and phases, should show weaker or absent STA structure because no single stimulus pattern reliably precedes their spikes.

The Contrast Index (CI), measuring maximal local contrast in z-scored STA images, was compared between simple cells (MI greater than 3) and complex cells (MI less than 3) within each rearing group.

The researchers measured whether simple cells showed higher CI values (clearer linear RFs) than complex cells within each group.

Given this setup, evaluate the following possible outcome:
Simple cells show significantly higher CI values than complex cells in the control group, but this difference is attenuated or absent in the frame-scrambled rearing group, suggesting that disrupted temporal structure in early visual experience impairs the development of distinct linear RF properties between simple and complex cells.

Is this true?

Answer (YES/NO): NO